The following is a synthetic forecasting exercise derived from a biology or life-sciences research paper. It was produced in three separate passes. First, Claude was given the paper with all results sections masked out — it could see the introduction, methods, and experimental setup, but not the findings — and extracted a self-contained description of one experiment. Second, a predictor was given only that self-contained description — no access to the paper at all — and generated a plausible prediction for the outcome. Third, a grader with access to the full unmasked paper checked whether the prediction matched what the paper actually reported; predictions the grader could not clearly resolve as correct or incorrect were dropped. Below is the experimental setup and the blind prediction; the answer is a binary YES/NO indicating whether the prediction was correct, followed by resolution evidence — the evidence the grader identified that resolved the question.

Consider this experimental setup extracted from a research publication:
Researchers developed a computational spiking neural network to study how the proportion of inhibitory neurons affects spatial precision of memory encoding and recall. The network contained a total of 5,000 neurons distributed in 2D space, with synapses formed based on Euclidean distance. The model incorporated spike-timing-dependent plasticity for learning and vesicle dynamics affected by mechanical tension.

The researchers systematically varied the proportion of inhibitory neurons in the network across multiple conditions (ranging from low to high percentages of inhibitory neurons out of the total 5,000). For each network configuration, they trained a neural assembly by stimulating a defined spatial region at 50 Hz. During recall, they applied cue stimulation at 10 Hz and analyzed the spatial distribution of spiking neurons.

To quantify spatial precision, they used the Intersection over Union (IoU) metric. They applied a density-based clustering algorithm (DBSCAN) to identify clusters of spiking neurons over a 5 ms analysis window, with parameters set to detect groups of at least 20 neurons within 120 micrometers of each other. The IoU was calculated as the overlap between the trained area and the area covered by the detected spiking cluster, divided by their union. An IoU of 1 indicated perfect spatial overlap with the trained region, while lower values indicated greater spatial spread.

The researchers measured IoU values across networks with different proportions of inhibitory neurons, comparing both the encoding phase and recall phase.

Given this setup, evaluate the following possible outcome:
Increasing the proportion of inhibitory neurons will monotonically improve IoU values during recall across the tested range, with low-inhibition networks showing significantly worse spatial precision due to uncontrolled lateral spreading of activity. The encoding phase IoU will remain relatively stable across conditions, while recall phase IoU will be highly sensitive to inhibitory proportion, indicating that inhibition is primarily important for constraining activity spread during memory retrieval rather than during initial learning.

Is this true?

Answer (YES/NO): NO